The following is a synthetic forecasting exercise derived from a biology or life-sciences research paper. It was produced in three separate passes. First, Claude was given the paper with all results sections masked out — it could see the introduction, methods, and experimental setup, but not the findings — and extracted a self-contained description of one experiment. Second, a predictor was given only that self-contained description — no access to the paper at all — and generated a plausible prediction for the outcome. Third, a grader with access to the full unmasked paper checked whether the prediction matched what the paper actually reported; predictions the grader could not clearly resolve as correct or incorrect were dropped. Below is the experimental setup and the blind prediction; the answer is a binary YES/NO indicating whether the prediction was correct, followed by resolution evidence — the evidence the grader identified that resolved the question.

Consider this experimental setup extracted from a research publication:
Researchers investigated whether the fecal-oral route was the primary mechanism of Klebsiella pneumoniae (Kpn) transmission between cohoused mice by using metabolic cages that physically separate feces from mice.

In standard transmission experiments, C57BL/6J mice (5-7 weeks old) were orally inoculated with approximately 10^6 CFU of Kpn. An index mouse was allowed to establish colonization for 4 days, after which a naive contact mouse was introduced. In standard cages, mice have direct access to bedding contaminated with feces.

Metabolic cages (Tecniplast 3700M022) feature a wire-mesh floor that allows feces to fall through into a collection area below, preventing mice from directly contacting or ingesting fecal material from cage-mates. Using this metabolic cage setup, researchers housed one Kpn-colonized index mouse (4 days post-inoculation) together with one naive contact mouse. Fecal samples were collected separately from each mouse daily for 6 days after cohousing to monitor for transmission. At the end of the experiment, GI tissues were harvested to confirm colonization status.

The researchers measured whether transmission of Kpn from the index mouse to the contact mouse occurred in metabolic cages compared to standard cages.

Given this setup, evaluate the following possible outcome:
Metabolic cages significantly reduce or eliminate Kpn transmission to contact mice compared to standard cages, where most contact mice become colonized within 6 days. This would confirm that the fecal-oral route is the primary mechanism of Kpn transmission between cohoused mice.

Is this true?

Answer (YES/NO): YES